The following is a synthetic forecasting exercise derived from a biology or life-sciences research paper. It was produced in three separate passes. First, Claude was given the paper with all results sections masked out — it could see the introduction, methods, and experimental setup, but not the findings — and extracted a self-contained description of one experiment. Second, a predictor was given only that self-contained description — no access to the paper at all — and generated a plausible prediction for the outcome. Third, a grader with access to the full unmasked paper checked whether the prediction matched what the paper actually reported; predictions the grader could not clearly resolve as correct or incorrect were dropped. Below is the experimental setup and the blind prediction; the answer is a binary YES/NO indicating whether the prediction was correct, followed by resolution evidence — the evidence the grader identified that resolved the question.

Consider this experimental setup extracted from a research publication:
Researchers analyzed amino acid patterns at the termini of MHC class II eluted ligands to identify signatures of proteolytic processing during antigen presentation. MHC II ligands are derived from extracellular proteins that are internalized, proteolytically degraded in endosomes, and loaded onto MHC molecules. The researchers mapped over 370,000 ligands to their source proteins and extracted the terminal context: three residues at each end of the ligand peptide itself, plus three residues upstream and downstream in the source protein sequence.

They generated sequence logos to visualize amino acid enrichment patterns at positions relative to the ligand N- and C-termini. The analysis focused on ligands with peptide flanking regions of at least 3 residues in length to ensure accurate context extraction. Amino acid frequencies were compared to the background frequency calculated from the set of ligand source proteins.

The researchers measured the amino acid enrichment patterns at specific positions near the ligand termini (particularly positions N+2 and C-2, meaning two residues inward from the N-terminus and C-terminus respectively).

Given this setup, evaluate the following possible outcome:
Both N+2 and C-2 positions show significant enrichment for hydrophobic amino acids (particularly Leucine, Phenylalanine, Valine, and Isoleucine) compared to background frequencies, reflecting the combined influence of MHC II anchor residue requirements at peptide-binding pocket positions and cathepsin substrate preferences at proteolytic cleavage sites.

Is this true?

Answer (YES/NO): NO